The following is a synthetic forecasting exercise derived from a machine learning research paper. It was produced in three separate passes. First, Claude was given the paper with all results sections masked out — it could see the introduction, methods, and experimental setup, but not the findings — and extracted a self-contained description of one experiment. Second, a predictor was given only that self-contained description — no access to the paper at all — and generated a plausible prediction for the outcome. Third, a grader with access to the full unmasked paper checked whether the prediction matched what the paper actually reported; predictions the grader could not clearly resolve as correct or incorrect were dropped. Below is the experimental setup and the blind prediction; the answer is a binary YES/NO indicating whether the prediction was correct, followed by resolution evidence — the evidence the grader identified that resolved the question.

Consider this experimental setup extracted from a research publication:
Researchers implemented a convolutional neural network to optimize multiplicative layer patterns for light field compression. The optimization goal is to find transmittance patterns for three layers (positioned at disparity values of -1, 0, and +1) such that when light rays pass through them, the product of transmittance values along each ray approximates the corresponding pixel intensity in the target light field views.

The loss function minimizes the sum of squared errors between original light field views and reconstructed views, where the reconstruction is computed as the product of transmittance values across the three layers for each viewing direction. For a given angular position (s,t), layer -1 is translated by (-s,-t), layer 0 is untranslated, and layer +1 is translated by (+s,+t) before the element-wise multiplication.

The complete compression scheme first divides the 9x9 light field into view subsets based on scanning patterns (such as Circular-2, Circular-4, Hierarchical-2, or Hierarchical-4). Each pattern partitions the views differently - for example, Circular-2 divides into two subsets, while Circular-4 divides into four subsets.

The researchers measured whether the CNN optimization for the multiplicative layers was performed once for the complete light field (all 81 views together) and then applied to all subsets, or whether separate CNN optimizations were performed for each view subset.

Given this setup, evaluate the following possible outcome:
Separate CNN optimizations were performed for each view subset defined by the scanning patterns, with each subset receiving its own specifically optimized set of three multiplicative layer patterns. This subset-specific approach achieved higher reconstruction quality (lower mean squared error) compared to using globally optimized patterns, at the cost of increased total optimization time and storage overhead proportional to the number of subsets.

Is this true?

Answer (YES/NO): NO